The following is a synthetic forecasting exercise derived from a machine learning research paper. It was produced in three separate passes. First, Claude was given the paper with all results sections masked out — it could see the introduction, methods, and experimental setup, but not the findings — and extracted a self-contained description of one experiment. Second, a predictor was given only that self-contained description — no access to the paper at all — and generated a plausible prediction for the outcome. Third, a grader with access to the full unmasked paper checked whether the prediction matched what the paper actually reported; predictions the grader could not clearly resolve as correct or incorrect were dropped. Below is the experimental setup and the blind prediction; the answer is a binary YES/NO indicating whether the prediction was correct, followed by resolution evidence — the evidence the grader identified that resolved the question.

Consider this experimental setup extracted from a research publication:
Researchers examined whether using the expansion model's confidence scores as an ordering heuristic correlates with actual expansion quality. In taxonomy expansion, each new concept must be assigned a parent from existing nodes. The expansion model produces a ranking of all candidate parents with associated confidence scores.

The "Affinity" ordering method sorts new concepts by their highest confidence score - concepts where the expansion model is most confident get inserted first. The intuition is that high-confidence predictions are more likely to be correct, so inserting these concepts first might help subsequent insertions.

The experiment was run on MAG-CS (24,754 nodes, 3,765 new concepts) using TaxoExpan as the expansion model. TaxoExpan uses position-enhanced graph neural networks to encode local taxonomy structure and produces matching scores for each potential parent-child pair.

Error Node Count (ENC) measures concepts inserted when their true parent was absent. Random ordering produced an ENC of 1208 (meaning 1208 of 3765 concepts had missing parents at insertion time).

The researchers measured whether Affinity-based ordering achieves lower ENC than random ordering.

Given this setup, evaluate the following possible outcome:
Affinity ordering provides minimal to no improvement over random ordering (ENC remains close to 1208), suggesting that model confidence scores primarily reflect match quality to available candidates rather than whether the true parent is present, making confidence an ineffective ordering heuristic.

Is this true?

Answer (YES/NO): NO